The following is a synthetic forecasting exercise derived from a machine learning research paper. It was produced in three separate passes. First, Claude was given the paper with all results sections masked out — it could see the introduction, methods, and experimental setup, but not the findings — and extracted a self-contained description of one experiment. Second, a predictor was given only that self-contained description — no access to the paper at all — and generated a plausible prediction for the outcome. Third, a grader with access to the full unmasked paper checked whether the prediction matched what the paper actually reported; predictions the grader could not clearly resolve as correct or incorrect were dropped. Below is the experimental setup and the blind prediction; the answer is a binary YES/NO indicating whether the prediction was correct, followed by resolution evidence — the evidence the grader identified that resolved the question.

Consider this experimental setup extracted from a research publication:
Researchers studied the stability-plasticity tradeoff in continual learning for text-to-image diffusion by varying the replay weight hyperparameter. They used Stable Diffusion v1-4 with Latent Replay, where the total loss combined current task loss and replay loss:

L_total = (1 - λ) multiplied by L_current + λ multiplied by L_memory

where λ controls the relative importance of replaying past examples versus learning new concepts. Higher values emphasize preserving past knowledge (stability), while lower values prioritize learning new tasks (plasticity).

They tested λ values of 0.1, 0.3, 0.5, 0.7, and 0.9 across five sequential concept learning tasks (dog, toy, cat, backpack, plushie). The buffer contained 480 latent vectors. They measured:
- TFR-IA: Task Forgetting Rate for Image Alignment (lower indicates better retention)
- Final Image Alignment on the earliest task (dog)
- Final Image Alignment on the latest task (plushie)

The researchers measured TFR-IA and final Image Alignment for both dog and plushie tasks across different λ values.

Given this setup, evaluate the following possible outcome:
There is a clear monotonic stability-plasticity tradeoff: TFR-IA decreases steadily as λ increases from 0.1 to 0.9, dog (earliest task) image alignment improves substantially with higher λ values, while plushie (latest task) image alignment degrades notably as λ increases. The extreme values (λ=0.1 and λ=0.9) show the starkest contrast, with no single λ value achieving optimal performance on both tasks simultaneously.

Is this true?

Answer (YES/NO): YES